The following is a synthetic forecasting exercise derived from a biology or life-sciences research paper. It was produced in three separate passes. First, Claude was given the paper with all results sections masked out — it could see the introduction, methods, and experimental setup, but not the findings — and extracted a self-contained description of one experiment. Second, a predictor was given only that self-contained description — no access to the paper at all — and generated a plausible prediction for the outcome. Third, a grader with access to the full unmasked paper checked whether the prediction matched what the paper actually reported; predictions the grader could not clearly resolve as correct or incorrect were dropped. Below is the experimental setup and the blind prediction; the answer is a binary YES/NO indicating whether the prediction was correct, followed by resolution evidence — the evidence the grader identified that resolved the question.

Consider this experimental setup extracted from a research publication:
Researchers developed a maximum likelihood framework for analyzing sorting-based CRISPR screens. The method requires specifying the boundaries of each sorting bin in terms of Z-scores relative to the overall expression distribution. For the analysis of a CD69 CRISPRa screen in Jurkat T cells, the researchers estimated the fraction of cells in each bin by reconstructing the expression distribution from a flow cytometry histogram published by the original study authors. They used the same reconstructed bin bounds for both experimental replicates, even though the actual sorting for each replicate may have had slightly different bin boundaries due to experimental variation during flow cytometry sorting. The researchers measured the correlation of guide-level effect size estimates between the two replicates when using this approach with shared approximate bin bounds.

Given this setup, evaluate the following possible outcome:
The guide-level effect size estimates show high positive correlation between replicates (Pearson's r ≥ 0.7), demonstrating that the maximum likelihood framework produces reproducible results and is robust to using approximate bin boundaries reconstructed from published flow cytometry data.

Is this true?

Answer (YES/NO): NO